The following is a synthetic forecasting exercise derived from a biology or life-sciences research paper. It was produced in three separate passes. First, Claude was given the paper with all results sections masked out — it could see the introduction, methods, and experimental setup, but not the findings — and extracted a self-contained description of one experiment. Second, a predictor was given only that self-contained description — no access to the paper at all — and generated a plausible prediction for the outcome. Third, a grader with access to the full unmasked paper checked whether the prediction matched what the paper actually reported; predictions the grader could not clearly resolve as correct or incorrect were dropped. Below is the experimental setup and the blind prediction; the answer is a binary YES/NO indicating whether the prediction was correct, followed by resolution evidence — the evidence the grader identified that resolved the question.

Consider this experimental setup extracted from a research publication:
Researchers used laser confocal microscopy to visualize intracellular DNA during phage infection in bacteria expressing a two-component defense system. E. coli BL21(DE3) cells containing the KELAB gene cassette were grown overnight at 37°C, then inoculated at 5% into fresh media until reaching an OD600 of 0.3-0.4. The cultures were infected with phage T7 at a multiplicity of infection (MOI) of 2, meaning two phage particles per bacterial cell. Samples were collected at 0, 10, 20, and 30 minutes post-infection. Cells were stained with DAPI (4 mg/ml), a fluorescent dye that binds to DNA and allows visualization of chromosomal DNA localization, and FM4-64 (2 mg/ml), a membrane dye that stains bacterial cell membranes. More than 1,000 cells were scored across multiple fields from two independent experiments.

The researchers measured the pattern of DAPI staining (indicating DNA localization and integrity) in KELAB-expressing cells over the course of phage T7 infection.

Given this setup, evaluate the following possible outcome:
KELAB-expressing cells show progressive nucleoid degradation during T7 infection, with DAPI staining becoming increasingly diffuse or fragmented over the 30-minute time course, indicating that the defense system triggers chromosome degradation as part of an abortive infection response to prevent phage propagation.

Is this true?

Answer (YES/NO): YES